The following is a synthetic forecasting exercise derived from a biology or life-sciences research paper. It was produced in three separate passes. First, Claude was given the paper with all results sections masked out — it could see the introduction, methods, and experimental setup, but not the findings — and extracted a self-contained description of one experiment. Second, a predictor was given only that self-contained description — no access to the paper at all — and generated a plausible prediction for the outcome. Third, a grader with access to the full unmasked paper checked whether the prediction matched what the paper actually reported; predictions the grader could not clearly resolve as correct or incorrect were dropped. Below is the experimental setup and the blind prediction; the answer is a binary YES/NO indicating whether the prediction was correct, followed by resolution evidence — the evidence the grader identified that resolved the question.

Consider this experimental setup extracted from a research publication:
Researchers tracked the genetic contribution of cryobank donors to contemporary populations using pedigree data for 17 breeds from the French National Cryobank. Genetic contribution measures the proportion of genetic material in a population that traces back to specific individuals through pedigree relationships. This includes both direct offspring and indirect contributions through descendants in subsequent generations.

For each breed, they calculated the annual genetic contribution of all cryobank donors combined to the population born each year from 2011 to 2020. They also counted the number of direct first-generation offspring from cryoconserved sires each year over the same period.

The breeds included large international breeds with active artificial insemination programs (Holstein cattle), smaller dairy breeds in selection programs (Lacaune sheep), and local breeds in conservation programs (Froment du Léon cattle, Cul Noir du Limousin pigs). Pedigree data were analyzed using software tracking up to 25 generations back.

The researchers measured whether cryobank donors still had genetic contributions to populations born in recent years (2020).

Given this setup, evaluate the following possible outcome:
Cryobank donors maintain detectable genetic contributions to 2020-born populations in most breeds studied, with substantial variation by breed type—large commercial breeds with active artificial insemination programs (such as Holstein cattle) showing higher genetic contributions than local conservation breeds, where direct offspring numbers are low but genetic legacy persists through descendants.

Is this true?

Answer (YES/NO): NO